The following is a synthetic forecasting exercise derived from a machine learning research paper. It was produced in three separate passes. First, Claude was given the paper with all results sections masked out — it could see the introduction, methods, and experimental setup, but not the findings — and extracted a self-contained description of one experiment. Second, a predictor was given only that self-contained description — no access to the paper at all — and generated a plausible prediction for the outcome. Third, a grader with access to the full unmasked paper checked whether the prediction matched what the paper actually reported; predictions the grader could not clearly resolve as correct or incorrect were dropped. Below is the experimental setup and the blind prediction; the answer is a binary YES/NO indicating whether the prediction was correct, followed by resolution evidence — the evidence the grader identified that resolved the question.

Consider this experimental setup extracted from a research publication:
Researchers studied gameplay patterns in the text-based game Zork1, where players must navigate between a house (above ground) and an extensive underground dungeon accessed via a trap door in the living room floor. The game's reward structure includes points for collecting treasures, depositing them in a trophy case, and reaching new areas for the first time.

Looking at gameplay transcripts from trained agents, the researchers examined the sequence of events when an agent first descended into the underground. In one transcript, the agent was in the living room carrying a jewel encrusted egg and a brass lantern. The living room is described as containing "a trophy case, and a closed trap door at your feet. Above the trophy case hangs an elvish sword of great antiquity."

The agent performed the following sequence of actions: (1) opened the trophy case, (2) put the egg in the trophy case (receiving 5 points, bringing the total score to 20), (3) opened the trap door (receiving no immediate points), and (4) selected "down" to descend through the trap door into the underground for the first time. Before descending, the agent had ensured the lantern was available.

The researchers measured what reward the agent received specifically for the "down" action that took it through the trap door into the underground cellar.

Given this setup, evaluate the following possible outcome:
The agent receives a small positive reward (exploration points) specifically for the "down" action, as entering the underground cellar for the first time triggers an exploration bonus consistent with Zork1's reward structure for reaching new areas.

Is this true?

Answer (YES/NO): NO